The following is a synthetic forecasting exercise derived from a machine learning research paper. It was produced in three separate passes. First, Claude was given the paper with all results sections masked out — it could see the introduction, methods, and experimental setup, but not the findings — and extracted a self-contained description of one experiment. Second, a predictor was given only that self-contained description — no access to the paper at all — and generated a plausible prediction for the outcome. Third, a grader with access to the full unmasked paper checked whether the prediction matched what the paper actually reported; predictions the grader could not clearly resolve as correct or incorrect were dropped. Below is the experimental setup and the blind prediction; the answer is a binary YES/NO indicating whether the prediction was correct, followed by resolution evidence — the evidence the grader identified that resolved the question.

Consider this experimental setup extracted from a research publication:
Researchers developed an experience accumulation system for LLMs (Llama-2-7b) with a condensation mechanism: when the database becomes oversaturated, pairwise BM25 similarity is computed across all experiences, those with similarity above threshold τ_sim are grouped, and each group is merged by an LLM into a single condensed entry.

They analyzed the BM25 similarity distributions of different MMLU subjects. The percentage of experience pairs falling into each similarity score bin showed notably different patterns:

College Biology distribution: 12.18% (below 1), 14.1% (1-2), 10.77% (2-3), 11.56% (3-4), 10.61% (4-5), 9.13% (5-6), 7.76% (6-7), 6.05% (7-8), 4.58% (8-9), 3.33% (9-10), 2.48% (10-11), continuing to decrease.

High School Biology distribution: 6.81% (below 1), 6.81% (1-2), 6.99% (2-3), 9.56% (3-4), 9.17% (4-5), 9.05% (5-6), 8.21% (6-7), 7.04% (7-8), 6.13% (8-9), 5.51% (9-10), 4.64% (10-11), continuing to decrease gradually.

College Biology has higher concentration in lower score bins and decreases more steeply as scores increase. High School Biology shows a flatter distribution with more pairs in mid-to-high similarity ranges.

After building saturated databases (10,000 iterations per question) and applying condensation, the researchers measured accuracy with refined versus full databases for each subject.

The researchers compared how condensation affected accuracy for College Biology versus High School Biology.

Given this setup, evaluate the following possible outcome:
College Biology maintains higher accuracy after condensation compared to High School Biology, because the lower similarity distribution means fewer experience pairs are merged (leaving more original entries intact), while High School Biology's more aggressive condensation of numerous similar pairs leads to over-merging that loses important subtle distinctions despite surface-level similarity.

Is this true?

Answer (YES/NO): NO